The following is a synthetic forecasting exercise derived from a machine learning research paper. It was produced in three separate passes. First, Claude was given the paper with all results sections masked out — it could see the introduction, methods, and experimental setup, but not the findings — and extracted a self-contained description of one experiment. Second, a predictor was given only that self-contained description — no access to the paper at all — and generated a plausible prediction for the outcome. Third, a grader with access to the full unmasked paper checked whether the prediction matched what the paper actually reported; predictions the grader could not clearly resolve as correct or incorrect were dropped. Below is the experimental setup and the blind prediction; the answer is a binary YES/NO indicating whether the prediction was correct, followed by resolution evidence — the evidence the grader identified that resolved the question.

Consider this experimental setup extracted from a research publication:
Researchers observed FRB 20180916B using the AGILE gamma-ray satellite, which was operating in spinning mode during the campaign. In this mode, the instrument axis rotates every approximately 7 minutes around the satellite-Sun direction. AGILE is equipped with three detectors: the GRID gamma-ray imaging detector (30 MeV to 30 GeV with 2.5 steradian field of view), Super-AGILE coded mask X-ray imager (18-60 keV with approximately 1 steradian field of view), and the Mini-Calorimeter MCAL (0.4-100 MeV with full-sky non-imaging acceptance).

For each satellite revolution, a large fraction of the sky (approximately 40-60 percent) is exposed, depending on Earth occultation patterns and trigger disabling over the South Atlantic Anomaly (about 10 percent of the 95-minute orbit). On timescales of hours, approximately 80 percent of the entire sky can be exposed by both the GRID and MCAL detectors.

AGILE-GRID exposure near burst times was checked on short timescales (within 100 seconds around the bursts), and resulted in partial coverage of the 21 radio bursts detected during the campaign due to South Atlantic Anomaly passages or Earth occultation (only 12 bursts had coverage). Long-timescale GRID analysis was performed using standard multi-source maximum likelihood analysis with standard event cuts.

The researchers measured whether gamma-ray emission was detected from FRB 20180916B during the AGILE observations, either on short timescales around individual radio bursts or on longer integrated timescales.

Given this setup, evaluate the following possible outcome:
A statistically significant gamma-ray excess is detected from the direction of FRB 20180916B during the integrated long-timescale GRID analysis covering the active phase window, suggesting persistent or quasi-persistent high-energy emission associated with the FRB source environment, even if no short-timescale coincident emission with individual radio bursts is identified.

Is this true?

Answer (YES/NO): NO